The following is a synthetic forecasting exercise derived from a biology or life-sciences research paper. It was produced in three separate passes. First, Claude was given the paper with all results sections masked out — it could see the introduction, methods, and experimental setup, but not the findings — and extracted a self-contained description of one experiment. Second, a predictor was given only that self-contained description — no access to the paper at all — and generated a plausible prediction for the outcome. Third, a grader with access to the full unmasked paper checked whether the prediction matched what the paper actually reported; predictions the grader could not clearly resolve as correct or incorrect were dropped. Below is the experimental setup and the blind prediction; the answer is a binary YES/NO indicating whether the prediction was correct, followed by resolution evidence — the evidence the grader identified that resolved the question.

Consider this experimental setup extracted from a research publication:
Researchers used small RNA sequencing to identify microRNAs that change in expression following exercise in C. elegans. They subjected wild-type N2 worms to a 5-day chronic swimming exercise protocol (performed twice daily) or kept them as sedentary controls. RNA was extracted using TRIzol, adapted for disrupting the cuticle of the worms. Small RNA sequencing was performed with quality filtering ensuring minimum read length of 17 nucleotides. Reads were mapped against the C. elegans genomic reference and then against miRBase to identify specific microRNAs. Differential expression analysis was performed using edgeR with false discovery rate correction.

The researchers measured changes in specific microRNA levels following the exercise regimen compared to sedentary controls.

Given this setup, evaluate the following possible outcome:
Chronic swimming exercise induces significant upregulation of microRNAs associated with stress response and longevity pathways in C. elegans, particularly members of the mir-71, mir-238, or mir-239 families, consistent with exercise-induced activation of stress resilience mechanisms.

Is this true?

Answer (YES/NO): NO